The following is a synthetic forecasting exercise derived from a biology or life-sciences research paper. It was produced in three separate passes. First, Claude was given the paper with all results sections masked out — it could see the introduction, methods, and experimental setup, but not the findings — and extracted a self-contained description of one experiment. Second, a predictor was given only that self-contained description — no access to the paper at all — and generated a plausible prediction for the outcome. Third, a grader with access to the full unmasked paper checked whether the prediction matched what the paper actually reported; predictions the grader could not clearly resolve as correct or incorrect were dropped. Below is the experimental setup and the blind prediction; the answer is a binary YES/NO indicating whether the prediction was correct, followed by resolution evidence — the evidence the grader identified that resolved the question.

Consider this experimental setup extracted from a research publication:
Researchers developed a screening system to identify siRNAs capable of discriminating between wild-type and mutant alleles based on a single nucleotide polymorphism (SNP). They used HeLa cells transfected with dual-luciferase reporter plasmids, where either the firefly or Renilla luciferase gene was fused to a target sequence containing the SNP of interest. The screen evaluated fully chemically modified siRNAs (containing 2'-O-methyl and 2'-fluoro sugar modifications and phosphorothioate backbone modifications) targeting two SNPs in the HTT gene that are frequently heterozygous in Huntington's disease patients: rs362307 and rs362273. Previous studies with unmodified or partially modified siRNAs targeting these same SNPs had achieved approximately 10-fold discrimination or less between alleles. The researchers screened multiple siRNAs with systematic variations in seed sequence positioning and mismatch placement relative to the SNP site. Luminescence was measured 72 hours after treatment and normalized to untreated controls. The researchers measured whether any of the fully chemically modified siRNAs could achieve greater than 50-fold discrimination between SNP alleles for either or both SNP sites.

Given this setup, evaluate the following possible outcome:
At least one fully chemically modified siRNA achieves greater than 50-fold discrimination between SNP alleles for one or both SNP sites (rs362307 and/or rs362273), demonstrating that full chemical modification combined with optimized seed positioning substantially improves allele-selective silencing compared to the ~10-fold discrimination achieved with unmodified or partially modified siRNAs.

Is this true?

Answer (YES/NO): YES